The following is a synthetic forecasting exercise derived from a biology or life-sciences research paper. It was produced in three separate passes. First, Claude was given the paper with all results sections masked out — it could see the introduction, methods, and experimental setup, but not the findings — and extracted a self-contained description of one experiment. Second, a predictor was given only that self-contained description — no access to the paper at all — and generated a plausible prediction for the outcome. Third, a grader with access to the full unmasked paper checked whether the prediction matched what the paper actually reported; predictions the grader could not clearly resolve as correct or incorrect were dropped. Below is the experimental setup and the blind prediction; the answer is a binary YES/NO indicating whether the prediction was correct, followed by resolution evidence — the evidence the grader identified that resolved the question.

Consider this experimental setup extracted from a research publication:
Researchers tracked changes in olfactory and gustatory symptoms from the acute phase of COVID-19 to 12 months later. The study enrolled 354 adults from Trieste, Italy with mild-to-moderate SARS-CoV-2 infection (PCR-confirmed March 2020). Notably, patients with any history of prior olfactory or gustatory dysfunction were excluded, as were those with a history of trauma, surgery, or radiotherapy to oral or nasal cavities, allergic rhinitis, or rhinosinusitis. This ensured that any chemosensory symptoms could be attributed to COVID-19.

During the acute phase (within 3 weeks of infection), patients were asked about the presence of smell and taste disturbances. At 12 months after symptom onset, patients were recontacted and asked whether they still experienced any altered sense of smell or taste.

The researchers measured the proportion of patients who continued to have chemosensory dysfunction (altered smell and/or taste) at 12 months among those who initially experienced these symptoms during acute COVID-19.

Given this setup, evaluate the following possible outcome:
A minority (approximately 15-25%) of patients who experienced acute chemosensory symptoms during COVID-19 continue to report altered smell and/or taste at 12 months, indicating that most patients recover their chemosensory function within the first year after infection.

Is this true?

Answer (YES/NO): NO